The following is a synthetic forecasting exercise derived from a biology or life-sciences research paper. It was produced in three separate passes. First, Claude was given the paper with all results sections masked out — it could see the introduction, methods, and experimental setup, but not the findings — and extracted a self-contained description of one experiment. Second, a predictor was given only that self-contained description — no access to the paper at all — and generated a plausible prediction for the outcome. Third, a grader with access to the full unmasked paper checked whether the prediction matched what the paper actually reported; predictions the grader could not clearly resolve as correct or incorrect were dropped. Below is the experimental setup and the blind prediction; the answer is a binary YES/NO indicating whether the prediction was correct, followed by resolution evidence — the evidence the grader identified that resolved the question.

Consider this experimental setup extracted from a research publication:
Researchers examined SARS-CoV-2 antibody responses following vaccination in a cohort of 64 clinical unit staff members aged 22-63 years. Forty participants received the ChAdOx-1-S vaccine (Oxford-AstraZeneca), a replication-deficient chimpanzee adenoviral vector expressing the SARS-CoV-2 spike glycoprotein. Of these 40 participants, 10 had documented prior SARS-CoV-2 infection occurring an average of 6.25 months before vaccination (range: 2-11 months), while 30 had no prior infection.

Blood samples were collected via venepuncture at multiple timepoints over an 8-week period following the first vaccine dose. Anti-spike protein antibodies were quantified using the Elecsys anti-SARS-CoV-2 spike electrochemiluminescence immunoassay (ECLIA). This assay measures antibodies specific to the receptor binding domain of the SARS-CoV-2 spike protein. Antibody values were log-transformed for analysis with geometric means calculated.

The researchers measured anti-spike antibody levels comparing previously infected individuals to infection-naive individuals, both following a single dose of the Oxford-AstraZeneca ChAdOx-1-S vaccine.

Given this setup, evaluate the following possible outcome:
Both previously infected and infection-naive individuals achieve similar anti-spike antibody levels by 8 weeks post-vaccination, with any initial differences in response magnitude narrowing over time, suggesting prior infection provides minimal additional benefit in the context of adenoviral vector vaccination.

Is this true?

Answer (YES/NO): NO